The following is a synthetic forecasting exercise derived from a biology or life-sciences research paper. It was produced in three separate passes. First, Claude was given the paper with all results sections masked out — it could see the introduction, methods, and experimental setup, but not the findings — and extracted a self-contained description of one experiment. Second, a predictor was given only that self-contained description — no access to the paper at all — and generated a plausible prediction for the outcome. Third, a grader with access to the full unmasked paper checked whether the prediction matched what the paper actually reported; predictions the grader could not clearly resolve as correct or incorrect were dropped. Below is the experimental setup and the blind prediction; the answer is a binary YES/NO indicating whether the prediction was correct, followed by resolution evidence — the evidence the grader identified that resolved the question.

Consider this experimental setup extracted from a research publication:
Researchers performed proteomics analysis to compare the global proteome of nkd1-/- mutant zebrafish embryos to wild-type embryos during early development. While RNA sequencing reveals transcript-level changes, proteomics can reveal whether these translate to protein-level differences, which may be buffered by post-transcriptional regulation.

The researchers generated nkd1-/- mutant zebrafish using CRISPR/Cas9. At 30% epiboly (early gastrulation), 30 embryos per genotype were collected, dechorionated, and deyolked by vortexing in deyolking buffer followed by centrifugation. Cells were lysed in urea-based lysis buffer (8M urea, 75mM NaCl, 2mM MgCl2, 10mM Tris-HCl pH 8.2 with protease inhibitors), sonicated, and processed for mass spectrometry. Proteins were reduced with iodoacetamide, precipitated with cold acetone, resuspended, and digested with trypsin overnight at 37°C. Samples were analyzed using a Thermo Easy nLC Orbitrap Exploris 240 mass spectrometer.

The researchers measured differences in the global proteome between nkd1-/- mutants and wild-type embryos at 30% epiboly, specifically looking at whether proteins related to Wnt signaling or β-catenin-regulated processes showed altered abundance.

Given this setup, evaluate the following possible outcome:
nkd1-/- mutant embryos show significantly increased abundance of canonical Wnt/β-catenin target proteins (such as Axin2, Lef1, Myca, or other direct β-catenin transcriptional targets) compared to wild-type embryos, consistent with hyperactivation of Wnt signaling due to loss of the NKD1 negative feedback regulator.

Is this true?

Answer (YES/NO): NO